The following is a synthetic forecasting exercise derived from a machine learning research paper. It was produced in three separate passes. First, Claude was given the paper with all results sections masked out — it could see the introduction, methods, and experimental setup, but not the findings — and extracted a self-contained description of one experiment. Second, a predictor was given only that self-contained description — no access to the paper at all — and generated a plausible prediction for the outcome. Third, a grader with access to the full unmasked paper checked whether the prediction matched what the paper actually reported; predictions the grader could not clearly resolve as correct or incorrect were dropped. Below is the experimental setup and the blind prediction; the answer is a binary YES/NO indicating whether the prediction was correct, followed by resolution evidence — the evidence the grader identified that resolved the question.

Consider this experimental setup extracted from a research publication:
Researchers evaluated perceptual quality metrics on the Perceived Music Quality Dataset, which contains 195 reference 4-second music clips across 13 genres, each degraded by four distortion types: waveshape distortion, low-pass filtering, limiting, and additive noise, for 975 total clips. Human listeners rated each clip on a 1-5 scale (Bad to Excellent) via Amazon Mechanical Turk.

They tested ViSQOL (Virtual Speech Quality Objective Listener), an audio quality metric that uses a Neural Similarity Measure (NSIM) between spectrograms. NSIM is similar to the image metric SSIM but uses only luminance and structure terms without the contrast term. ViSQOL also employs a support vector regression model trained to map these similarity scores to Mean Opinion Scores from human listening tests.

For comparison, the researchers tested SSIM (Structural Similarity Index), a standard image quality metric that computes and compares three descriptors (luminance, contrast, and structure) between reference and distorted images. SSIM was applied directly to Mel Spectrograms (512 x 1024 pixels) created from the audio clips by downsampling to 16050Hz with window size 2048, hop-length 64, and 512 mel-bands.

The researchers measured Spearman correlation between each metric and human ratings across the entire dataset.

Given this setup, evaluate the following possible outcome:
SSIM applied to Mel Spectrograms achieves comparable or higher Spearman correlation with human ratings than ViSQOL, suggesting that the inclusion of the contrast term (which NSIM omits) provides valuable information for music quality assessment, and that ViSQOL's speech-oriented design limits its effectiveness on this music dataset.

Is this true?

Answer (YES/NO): YES